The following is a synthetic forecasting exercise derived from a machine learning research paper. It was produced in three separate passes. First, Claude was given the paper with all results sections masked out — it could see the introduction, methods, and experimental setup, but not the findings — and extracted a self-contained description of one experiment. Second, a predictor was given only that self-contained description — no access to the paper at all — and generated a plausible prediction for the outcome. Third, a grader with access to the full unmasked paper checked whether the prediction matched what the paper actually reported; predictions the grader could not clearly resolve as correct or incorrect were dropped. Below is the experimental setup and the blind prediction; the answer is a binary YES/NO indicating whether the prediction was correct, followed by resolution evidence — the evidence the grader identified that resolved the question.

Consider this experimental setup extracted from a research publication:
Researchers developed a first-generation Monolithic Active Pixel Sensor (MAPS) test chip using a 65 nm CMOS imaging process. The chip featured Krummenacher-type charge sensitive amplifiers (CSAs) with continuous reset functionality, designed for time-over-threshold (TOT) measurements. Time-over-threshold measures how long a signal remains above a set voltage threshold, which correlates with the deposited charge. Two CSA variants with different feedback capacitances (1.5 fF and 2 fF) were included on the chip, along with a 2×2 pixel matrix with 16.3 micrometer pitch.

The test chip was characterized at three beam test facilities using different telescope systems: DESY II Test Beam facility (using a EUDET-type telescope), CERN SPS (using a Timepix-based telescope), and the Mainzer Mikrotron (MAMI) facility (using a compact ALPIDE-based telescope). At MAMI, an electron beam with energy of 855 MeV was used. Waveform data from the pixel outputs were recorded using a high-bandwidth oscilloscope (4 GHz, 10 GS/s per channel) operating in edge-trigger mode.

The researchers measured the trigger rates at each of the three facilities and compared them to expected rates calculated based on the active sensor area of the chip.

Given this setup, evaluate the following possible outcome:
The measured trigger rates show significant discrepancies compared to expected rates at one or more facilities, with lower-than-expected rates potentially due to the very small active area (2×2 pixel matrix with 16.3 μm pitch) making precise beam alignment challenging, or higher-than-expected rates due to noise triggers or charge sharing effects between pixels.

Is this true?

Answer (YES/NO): NO